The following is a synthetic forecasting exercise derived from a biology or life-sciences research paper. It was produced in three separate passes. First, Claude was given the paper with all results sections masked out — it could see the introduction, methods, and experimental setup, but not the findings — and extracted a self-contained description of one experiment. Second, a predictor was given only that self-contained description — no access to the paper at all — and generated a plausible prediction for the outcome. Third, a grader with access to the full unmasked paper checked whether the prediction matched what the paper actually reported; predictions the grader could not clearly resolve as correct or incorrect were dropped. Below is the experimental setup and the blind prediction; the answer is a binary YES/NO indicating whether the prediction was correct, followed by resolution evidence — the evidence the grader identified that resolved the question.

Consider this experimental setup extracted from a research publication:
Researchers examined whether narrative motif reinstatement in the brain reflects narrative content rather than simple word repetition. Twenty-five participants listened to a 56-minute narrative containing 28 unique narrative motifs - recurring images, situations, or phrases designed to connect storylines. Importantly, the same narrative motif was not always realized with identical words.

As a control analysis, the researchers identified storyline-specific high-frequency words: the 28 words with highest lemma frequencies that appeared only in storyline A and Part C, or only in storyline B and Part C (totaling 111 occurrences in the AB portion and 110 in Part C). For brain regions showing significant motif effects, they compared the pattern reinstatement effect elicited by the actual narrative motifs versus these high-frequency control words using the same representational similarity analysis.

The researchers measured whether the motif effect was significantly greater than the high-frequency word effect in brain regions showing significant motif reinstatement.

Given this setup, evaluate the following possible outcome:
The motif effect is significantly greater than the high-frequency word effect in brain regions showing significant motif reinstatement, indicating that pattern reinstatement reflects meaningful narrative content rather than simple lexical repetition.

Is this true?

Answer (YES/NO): YES